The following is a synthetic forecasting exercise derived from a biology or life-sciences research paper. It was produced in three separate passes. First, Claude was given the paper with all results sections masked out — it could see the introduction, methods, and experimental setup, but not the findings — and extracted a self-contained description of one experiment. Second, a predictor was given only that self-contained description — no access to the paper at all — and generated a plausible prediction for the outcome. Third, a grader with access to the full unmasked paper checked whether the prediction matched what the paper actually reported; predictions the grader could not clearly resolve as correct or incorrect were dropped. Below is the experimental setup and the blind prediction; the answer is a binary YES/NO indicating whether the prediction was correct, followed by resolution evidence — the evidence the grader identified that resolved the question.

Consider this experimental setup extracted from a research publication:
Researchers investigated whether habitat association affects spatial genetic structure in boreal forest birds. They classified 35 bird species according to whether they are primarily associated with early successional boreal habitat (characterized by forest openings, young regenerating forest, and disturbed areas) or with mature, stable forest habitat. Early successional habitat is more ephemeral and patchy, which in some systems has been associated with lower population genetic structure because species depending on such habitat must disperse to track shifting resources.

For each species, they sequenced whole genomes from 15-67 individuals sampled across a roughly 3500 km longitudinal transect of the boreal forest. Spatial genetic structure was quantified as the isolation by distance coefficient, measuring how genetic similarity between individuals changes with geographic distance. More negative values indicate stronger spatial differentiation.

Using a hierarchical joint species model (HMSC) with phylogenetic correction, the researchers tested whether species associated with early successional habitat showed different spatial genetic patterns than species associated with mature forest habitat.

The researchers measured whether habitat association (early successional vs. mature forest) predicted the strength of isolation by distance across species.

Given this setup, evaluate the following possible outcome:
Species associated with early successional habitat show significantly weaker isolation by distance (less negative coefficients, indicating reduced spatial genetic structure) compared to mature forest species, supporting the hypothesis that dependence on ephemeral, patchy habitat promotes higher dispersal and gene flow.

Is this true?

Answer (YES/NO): NO